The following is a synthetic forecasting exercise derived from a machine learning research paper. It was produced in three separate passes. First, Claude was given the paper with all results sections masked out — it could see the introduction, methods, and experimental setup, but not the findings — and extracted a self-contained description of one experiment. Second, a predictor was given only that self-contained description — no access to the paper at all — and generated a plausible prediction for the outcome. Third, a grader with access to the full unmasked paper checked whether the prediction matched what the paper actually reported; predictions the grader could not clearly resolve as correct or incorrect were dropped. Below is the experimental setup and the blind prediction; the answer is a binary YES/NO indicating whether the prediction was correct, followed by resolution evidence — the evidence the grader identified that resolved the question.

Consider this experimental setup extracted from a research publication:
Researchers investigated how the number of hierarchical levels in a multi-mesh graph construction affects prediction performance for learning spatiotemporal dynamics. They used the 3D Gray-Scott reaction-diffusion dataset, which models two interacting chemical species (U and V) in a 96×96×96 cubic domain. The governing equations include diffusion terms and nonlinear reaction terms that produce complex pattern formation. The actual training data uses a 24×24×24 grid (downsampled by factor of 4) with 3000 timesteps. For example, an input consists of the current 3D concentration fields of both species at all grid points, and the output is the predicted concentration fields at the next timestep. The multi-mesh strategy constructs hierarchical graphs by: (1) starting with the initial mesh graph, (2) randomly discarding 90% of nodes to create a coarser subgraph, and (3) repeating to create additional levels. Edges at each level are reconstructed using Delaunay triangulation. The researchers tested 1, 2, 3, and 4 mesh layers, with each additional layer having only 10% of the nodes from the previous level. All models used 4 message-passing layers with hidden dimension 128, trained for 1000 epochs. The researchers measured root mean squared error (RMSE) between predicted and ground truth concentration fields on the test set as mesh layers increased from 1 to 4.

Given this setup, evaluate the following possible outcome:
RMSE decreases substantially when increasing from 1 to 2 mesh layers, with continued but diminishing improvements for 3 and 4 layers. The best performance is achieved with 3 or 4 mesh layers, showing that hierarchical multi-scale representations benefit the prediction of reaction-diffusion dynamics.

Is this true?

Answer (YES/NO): NO